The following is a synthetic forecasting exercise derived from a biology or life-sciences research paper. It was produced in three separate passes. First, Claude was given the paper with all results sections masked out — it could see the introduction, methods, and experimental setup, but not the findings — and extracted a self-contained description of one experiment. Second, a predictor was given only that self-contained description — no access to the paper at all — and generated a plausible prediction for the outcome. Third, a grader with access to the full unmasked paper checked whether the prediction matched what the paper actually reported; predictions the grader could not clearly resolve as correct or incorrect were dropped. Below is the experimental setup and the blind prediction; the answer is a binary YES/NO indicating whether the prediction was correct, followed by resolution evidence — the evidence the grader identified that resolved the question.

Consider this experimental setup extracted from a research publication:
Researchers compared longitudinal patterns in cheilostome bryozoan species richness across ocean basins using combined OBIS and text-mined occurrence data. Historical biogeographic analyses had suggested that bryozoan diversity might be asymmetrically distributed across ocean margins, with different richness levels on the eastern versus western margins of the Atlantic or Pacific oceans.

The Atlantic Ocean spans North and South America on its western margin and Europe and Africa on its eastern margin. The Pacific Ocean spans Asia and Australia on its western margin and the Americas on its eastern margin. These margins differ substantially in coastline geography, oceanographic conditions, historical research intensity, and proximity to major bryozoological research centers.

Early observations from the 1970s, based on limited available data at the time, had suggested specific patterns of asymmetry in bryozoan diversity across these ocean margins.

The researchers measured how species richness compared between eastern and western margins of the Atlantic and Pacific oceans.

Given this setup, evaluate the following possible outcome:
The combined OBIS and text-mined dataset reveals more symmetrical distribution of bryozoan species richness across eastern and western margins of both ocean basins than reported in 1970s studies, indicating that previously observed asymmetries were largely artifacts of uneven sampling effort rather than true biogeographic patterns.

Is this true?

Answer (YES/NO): NO